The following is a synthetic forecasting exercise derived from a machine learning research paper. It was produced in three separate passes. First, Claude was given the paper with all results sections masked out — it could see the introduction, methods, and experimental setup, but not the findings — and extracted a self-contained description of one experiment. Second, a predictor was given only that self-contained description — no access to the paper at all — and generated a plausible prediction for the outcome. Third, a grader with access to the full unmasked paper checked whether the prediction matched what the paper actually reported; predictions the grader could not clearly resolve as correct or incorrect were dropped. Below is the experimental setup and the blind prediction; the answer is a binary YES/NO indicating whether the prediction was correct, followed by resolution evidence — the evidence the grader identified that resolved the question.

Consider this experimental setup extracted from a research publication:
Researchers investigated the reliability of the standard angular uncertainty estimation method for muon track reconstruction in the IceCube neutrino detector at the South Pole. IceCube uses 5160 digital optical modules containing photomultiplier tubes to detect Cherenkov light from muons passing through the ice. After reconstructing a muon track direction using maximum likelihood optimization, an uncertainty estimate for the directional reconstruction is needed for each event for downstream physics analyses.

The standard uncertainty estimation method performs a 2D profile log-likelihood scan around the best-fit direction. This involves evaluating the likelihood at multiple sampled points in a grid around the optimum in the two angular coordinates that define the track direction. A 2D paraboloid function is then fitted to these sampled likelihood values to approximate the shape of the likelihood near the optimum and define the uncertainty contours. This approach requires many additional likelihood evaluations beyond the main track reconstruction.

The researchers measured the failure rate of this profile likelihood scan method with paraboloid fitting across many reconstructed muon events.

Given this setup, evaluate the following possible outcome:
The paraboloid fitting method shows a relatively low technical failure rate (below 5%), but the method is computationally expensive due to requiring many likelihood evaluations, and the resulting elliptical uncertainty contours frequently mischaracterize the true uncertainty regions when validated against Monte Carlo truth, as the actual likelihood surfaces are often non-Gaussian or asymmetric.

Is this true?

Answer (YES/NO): YES